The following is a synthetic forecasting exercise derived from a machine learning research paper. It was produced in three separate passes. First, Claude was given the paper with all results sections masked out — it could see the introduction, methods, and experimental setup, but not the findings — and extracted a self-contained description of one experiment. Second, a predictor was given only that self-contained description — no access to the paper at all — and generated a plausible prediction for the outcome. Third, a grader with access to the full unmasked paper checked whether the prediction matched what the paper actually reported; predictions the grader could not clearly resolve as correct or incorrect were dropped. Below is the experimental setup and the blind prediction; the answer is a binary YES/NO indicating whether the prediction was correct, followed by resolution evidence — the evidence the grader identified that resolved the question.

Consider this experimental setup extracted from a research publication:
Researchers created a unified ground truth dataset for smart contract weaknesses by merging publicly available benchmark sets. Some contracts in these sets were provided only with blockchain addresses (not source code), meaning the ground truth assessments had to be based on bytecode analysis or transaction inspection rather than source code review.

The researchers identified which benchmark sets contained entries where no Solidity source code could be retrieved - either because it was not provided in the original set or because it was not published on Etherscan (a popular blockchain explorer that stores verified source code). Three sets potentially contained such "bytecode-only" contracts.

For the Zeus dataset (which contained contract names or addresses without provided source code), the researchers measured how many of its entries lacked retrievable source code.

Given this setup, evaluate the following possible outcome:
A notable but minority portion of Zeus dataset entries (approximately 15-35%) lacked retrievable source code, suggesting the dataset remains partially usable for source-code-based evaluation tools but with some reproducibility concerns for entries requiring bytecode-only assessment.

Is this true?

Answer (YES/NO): NO